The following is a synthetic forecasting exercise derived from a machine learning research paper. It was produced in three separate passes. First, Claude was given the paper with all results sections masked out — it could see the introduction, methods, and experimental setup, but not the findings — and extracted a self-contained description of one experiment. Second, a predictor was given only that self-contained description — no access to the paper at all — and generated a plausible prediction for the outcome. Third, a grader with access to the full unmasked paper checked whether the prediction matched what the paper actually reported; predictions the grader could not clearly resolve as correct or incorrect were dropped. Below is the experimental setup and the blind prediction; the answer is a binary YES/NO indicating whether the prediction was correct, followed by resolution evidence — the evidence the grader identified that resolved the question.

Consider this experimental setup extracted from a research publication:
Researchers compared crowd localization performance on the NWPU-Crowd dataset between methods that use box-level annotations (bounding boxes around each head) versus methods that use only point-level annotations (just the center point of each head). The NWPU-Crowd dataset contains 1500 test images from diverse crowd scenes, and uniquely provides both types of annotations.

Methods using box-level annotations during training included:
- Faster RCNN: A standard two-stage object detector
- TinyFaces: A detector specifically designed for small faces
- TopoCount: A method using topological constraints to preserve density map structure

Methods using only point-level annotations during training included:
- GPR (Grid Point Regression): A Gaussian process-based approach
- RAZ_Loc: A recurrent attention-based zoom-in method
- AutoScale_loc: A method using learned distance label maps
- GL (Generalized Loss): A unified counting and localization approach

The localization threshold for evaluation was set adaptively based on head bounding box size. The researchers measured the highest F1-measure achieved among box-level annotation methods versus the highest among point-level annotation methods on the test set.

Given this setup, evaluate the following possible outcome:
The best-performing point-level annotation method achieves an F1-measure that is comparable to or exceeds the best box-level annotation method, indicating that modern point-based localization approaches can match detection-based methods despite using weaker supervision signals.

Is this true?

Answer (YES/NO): YES